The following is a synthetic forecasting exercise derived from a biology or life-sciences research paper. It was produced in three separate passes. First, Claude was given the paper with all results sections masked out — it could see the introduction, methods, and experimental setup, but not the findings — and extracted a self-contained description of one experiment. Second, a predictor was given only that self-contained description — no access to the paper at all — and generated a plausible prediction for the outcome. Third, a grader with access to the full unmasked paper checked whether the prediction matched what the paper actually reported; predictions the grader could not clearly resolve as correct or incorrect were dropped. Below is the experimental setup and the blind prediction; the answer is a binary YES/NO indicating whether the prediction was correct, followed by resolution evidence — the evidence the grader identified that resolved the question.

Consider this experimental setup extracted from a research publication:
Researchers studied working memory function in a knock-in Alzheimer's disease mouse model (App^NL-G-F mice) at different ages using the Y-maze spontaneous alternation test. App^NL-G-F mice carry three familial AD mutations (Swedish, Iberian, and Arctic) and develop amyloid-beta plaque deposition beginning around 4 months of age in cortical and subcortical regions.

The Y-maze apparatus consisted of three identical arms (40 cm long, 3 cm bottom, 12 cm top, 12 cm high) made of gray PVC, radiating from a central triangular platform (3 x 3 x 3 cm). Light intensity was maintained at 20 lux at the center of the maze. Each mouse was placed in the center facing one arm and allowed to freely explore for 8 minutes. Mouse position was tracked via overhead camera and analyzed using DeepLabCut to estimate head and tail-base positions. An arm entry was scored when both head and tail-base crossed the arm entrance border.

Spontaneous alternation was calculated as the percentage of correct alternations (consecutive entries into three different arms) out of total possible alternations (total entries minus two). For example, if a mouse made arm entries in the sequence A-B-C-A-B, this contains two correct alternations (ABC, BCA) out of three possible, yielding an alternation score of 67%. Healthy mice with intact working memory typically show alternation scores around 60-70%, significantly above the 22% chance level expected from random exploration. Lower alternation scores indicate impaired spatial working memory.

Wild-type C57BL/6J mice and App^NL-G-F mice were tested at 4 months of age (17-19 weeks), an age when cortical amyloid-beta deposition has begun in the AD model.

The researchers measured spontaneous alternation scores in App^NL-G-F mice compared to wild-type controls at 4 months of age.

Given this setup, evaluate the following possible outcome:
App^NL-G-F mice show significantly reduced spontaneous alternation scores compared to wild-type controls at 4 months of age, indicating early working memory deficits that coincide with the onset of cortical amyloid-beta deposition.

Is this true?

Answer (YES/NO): NO